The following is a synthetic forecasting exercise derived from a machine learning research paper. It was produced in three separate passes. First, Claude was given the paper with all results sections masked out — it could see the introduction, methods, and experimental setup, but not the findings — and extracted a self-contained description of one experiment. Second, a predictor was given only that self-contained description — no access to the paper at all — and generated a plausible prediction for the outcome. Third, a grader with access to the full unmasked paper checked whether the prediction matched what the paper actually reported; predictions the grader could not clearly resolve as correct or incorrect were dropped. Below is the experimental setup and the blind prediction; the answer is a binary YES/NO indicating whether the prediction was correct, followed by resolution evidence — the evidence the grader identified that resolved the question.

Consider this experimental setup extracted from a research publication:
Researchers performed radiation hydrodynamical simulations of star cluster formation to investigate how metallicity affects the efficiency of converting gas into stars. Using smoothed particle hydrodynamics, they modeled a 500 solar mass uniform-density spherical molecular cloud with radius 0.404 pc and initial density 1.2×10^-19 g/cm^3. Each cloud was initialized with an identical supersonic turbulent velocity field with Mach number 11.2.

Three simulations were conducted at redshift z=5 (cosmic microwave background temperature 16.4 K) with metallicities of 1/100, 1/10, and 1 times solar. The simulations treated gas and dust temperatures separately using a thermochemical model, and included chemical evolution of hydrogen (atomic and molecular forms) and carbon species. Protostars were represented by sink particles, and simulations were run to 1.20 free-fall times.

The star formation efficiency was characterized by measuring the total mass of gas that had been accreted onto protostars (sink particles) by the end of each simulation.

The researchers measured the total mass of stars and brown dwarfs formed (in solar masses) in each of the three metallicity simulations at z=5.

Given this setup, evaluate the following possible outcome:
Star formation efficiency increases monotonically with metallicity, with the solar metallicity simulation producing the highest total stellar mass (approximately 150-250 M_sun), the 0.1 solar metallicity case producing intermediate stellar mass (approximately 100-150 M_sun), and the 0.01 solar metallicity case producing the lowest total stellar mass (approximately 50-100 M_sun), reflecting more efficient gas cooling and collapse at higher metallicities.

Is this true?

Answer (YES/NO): NO